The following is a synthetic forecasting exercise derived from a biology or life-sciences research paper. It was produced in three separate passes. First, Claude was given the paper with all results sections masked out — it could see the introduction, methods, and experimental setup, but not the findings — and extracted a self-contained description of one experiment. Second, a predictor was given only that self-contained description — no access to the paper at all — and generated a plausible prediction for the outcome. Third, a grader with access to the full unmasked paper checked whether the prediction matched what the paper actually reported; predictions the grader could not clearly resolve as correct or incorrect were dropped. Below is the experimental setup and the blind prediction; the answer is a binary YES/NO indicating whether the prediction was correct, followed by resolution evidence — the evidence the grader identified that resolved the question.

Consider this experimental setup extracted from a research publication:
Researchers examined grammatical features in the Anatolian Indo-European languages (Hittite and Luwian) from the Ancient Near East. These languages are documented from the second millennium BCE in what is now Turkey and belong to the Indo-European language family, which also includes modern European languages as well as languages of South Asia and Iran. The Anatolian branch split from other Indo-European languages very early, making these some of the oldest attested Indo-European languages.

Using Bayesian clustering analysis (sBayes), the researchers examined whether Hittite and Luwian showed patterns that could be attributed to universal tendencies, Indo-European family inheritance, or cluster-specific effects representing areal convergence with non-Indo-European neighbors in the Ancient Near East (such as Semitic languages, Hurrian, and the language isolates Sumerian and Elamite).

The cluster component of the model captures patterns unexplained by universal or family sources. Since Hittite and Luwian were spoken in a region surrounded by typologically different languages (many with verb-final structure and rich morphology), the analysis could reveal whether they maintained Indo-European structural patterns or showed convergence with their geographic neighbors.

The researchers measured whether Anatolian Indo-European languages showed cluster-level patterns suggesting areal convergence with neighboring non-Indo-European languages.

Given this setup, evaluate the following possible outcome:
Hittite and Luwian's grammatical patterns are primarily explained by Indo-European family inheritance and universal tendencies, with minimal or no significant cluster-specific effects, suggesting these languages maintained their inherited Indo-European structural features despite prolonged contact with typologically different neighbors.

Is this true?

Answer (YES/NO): YES